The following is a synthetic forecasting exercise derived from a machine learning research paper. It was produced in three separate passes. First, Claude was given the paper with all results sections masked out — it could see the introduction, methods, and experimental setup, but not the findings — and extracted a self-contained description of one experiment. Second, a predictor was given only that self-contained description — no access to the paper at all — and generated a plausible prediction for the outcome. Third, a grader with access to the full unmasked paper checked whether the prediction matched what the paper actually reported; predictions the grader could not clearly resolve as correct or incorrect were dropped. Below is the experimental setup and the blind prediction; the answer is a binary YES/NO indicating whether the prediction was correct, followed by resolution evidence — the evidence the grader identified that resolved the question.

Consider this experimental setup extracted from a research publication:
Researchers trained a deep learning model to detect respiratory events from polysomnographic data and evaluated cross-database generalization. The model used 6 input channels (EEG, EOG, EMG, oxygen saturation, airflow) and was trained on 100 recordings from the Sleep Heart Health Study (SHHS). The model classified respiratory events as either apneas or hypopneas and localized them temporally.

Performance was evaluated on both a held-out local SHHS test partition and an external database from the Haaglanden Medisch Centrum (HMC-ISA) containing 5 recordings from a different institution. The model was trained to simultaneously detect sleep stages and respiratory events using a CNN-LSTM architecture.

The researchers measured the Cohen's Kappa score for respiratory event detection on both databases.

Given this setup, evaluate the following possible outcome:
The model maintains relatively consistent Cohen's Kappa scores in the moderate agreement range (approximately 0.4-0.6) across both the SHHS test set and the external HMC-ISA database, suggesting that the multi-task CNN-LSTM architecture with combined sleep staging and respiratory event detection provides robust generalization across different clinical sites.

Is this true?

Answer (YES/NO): NO